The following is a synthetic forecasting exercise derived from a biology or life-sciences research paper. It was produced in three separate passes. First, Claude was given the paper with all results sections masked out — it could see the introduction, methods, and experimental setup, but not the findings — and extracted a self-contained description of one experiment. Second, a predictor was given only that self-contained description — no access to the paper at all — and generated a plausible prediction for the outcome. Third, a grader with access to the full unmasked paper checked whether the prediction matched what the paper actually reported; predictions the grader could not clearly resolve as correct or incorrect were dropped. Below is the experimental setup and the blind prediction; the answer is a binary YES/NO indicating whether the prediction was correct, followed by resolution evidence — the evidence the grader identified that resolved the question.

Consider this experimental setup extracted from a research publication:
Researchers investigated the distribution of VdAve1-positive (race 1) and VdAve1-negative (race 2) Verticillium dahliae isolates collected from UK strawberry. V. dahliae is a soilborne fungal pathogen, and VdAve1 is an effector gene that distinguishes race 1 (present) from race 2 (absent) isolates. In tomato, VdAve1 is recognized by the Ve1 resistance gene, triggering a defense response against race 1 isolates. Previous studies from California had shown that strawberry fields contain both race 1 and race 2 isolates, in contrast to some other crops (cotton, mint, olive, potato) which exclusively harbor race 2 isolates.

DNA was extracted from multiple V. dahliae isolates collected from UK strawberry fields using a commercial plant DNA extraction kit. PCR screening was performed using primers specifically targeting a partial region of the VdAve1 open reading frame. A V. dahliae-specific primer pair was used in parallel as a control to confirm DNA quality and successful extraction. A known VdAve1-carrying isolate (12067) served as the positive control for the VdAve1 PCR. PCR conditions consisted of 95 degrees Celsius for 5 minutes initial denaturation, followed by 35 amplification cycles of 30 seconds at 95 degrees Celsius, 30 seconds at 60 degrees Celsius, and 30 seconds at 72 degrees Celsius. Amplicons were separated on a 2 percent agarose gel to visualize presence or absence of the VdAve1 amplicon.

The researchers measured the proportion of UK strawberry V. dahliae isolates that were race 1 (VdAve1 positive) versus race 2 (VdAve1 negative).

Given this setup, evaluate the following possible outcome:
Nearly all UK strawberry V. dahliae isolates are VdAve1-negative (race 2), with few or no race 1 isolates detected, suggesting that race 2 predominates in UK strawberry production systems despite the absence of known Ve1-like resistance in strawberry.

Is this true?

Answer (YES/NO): YES